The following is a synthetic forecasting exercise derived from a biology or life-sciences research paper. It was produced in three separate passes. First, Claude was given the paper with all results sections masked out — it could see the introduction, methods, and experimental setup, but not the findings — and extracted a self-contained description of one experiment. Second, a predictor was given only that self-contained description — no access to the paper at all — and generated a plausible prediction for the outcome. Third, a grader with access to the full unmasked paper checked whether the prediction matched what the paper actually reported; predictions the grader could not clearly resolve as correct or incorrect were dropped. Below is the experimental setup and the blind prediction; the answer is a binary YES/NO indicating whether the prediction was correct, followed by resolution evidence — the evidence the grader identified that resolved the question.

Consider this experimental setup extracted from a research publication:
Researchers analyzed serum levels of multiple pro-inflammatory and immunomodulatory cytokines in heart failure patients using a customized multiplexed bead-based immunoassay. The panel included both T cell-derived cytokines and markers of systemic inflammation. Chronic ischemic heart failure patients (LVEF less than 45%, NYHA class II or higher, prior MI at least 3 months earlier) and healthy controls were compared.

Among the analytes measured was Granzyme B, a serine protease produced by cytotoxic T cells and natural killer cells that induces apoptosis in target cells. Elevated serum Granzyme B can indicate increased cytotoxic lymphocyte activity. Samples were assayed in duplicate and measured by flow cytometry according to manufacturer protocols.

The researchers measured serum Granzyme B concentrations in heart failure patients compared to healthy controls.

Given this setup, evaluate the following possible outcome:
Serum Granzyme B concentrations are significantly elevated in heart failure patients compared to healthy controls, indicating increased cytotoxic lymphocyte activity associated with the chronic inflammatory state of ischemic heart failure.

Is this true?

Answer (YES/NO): NO